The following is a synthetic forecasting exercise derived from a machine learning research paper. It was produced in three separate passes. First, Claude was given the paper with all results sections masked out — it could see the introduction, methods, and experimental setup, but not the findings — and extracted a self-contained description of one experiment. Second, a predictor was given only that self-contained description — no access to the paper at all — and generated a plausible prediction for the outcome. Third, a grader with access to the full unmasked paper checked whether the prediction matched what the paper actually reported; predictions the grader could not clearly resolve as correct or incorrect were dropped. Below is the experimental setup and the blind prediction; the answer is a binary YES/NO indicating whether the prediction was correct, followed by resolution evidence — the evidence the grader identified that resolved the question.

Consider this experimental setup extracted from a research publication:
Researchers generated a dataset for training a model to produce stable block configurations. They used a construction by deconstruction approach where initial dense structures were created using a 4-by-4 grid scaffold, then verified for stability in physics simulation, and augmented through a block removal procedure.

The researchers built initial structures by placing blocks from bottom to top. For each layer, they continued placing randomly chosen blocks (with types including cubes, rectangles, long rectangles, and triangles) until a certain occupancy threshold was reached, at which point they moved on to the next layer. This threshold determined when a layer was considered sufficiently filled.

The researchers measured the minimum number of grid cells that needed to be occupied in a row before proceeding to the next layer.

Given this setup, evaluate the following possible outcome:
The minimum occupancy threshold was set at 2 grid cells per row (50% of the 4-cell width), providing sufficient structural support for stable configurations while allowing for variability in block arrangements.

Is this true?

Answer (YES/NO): NO